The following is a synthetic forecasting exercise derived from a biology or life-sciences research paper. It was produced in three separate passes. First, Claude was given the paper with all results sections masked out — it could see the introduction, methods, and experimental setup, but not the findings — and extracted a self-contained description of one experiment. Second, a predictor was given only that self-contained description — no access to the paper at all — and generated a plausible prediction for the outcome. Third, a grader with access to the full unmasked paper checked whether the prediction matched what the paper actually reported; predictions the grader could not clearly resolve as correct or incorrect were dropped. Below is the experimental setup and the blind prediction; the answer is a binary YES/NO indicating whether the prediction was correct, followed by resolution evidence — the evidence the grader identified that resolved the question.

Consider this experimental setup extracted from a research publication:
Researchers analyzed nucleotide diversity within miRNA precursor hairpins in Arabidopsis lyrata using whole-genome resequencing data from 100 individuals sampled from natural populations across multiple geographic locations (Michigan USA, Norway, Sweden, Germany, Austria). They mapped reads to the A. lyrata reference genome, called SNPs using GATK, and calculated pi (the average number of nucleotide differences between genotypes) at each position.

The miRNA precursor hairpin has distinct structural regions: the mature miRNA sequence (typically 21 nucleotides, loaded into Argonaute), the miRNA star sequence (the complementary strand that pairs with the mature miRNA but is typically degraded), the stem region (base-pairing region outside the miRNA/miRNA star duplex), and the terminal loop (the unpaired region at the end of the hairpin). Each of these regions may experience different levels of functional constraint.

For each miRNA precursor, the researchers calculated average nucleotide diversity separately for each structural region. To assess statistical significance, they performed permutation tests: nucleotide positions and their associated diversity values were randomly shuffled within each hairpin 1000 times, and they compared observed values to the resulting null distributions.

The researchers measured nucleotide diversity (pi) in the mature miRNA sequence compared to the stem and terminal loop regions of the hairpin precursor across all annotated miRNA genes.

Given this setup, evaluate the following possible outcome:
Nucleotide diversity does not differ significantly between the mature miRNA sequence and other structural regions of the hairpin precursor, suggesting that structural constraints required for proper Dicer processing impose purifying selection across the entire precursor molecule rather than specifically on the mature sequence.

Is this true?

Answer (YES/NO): NO